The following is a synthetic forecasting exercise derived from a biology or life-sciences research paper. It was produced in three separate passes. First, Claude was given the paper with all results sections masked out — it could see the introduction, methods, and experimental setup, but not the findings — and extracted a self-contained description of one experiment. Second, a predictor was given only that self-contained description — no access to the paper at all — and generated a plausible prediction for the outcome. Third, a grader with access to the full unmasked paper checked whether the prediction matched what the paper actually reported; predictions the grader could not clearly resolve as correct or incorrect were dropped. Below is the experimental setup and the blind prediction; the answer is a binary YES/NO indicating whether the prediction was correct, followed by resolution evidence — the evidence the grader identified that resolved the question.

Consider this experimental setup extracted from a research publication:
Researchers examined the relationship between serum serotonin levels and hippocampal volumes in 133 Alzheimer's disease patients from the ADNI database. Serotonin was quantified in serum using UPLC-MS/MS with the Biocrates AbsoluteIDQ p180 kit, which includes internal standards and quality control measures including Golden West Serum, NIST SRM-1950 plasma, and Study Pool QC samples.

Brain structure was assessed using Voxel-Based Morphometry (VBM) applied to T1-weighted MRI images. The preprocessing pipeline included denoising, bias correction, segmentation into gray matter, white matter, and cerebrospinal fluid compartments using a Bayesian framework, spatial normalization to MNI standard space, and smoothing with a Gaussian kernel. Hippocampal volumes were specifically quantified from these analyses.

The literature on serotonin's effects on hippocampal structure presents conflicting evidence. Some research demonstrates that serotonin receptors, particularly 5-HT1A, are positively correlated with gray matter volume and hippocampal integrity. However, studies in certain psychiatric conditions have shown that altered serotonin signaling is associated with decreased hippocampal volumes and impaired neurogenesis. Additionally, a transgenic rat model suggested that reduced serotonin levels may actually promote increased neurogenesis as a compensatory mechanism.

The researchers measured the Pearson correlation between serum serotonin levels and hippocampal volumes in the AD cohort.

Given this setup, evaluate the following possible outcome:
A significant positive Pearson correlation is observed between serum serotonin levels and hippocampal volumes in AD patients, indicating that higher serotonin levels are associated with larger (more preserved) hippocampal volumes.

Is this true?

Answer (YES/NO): YES